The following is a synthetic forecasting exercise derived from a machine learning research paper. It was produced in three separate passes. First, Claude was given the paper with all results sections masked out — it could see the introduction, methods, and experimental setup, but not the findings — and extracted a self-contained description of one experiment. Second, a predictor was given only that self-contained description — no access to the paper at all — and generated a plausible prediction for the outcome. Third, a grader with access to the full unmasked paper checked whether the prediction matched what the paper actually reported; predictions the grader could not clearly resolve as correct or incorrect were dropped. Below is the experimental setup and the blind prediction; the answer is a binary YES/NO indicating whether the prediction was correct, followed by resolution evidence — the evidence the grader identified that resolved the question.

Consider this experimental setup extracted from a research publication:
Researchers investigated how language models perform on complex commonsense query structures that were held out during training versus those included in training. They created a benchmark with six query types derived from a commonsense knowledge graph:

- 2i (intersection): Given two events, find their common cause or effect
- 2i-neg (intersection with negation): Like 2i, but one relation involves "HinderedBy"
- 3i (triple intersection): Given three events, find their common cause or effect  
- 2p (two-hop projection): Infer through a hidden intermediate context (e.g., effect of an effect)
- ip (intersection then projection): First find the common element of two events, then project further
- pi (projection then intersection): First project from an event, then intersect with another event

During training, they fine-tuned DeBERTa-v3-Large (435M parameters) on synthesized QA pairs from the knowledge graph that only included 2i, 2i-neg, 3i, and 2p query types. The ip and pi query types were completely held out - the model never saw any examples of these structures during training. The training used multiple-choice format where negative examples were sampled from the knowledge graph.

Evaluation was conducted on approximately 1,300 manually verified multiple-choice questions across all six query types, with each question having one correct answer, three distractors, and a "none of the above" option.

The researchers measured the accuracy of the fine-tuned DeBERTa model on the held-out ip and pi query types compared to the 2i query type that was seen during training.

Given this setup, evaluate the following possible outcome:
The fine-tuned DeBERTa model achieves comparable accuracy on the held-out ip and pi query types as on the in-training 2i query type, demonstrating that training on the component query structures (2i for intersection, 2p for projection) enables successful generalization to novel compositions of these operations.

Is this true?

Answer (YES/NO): NO